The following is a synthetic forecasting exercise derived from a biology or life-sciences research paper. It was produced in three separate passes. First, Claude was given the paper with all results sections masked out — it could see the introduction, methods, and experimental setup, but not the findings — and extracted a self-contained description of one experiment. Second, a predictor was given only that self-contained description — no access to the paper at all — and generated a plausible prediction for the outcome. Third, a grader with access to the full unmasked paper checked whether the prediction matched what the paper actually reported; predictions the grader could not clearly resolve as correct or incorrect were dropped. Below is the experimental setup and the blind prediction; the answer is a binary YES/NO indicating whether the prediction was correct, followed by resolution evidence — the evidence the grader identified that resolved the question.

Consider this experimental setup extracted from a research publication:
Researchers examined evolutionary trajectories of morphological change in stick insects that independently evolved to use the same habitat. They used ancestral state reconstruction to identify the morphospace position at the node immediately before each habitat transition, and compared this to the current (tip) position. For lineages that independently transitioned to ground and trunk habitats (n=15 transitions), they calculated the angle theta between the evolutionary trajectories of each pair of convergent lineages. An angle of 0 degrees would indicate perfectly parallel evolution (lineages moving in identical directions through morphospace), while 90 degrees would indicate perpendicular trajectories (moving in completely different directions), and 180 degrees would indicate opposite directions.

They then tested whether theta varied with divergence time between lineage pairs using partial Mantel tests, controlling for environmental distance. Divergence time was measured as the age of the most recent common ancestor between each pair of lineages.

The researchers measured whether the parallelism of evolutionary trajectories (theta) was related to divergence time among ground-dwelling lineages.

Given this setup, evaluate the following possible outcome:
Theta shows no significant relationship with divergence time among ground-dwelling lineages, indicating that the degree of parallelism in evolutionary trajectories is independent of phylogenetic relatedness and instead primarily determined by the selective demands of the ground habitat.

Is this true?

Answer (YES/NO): NO